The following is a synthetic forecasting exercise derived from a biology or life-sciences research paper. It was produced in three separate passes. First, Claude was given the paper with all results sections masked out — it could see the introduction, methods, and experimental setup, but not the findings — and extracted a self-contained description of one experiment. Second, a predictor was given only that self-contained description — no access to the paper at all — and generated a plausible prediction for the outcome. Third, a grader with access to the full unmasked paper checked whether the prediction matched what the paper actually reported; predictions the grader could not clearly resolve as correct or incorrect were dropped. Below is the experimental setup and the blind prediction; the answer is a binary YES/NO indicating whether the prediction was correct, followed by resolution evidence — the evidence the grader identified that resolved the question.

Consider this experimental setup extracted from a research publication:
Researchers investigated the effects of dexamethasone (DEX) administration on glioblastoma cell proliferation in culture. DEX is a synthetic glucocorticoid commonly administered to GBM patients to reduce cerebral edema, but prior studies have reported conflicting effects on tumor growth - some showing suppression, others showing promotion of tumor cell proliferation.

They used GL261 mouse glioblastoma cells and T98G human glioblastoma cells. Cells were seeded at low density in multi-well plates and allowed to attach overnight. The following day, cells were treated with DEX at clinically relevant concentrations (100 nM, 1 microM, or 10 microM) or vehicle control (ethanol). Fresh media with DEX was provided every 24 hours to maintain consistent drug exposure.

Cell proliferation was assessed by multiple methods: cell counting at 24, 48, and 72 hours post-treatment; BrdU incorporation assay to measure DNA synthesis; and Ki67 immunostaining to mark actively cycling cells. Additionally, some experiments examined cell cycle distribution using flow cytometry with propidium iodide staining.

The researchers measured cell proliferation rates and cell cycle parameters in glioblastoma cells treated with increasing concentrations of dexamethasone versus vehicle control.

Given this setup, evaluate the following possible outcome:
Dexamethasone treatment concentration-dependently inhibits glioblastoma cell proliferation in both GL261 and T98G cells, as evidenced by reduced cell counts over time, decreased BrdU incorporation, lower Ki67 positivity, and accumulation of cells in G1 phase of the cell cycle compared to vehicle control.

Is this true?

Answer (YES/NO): NO